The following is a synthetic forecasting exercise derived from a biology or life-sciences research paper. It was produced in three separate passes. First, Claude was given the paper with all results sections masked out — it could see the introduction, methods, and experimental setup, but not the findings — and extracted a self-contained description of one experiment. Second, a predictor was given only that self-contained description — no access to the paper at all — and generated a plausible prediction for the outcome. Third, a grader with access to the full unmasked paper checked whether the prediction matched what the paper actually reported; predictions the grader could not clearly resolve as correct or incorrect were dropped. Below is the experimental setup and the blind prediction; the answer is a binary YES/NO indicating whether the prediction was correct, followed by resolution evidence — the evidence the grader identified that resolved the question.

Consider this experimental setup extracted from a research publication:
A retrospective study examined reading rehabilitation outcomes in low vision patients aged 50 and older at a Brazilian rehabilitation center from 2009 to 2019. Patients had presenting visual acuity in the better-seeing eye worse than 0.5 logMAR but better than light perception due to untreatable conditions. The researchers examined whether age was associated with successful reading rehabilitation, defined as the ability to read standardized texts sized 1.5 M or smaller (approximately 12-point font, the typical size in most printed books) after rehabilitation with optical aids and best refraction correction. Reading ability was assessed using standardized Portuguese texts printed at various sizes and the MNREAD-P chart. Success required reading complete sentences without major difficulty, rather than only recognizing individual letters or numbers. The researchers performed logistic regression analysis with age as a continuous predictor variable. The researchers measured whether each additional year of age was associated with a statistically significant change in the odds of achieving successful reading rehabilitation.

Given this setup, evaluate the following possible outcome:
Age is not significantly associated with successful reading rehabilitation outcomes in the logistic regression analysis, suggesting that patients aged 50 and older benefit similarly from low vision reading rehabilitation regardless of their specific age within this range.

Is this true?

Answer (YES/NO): NO